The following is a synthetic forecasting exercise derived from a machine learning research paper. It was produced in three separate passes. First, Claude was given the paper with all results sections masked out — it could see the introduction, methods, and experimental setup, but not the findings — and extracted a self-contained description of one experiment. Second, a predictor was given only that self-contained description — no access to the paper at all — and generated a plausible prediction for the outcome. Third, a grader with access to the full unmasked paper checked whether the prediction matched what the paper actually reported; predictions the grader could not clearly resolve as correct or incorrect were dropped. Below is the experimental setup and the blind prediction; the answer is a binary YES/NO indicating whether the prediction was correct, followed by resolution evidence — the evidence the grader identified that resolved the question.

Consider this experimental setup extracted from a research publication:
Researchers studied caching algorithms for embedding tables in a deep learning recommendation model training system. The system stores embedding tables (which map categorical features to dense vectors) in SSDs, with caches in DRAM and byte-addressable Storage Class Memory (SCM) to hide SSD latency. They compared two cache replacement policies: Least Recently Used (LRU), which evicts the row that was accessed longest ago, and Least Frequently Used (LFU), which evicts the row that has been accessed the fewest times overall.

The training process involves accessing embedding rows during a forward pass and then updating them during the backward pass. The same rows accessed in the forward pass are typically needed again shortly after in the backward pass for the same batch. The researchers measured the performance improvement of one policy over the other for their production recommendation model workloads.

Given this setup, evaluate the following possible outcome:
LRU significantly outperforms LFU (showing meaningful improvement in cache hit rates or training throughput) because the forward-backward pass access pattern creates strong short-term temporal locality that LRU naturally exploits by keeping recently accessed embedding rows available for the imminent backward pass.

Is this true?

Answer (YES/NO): YES